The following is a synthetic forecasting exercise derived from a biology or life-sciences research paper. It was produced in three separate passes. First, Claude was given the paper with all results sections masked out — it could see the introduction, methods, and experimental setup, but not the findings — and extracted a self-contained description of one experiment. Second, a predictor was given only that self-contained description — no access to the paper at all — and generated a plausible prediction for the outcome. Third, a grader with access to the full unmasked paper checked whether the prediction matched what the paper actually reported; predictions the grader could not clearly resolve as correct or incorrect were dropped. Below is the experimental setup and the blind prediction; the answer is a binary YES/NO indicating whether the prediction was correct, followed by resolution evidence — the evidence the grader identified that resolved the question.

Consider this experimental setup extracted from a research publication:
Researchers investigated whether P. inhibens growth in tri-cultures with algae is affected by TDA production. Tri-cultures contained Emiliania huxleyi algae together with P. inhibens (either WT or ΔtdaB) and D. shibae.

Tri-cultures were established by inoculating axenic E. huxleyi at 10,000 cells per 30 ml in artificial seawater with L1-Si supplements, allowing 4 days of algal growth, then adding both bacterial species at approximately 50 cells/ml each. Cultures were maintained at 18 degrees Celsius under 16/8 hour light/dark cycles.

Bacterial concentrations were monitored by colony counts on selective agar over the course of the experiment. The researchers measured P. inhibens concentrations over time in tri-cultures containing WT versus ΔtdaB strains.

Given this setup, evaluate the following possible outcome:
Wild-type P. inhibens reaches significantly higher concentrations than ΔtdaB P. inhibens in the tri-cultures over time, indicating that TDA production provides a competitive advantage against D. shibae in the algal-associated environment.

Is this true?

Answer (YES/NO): NO